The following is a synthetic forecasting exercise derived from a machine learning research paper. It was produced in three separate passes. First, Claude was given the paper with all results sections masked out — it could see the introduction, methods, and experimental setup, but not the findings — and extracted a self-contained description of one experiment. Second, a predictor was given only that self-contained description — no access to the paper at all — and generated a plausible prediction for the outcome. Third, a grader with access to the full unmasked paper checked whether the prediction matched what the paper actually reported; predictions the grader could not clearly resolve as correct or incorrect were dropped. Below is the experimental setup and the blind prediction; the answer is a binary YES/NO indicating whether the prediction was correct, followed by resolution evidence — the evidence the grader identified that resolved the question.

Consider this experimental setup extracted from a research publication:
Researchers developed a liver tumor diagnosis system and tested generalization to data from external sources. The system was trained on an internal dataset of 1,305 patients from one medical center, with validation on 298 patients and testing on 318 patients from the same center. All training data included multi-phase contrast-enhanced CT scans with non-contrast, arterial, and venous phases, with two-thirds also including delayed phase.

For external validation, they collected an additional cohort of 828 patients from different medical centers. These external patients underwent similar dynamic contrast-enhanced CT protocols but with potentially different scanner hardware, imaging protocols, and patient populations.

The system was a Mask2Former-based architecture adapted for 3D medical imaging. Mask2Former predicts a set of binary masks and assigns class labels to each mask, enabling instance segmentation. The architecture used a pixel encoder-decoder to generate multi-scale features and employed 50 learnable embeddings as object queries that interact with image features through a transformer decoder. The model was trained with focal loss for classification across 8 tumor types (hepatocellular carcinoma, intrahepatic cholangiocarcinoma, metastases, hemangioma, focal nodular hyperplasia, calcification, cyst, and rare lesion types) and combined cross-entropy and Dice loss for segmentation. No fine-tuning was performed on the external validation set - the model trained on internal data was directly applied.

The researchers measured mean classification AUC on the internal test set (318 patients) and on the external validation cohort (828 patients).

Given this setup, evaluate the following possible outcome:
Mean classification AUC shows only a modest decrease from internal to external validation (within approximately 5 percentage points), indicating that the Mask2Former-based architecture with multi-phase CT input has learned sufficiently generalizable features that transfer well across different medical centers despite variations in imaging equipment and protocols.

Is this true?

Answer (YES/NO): YES